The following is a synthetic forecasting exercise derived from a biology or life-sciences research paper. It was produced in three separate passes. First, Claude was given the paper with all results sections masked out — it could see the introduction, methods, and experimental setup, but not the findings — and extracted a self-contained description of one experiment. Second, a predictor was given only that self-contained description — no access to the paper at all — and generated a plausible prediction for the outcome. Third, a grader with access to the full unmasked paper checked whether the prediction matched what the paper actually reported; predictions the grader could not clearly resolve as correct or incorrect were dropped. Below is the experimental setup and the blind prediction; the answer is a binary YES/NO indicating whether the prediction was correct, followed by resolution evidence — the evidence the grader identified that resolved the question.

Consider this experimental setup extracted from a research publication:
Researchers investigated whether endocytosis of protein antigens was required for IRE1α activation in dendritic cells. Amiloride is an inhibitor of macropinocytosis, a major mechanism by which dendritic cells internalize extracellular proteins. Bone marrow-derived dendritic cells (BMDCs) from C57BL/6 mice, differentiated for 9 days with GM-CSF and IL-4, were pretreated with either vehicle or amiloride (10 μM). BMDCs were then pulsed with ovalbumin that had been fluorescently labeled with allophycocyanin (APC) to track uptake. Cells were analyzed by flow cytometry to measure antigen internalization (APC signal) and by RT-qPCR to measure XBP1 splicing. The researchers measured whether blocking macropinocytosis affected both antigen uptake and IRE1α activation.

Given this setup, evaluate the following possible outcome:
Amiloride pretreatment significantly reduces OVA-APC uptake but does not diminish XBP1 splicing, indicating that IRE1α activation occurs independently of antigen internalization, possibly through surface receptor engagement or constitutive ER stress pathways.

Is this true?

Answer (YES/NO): NO